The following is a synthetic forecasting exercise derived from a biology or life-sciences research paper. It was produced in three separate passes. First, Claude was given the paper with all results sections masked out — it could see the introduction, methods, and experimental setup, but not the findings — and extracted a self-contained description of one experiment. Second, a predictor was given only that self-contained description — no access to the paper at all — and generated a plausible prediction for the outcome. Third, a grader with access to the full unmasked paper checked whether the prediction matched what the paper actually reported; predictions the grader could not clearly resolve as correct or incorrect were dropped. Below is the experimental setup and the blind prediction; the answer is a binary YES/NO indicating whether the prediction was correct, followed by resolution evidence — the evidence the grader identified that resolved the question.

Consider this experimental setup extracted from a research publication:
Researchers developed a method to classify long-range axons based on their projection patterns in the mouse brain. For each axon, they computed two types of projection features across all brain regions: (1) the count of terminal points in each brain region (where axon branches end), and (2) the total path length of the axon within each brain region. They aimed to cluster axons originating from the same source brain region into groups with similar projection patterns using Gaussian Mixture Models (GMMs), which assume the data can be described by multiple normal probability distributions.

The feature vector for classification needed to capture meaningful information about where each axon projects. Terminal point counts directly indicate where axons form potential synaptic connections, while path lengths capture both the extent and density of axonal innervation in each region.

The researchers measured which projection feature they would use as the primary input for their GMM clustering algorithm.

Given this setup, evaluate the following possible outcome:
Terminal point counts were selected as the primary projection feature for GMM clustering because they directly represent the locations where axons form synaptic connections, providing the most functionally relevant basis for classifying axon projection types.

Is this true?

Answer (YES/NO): NO